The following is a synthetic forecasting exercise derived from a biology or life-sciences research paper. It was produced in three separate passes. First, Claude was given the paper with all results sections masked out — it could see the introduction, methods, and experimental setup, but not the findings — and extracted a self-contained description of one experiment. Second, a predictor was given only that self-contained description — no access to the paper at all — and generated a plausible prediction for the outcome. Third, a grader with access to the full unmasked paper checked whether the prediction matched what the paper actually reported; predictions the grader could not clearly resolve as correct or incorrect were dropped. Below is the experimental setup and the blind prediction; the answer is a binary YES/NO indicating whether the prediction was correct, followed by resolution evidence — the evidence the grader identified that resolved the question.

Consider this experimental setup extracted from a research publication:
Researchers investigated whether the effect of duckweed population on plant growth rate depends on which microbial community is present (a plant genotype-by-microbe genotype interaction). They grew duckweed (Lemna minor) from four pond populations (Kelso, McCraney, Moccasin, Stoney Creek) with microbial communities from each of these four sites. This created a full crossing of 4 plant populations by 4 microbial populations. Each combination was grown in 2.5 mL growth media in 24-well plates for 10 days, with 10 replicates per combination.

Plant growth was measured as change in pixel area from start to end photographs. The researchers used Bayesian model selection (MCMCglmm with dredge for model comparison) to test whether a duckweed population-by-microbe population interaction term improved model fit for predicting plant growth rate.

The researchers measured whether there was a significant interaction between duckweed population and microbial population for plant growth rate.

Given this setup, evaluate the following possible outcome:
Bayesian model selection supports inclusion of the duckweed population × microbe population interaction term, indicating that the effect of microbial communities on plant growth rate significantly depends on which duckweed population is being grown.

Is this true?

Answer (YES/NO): NO